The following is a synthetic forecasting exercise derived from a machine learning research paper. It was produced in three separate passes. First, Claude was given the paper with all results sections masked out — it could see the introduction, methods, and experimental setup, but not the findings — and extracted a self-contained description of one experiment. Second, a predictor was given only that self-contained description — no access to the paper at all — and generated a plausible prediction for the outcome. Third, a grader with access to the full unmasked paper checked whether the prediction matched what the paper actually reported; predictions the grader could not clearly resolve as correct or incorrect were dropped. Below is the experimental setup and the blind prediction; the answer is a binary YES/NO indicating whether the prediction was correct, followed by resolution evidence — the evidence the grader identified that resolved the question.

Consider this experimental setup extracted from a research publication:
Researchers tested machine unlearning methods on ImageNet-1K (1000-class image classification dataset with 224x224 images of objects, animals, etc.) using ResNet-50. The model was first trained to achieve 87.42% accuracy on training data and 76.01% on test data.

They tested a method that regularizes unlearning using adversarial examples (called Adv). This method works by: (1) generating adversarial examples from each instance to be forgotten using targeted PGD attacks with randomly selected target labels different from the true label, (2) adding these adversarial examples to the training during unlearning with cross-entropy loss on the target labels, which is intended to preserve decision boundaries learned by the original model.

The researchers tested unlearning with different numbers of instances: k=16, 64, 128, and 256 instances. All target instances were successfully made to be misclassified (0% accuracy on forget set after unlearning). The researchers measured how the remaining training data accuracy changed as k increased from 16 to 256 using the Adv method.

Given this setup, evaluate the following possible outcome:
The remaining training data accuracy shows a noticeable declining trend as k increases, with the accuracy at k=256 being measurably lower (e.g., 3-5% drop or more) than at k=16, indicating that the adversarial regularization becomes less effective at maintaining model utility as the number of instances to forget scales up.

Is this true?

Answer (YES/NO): YES